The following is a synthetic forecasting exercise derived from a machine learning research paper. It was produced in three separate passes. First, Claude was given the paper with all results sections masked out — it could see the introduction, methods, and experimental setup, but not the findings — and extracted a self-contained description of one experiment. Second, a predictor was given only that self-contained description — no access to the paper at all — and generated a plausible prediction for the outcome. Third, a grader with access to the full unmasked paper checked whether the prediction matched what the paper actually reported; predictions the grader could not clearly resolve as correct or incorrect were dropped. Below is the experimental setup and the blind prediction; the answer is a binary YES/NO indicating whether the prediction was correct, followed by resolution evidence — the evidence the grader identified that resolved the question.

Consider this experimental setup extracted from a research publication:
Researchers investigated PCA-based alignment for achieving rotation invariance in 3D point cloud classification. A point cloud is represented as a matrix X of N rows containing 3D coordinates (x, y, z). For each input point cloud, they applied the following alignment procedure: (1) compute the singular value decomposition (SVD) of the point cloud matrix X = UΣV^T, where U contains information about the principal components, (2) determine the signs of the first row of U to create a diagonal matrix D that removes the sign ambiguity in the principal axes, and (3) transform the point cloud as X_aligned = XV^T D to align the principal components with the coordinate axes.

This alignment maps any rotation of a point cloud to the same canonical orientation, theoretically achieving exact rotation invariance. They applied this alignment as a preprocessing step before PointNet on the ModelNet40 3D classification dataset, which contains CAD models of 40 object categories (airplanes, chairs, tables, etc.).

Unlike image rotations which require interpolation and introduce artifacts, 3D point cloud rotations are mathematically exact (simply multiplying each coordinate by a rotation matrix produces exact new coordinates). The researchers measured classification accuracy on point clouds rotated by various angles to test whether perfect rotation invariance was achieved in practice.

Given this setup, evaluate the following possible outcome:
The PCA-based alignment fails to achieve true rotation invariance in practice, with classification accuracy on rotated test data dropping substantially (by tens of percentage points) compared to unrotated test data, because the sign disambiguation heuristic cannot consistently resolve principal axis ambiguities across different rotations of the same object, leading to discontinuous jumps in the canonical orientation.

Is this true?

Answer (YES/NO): NO